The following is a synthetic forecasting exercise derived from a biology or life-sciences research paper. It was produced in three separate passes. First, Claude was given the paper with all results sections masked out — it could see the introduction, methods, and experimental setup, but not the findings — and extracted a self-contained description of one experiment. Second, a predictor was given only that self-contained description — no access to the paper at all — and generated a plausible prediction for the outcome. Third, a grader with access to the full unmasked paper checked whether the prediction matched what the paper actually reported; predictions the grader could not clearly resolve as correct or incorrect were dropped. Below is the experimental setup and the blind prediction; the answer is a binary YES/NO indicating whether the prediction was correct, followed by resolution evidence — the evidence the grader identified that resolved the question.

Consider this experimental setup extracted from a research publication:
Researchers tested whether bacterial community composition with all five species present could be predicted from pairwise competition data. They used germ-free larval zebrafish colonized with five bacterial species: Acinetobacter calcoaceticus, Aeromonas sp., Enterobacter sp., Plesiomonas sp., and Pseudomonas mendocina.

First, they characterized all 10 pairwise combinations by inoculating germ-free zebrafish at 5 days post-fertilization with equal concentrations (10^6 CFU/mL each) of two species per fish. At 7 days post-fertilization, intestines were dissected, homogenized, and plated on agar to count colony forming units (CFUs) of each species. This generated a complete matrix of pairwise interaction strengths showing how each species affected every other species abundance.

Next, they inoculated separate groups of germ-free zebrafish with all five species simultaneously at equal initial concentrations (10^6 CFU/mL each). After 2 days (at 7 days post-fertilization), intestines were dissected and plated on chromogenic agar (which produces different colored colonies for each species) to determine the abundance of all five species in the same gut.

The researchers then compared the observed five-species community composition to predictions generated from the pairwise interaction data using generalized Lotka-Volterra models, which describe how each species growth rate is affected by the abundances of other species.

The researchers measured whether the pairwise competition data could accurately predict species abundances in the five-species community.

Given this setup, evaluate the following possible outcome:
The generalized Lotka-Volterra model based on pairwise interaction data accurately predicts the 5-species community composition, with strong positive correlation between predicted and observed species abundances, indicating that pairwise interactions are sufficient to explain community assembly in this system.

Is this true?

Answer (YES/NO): NO